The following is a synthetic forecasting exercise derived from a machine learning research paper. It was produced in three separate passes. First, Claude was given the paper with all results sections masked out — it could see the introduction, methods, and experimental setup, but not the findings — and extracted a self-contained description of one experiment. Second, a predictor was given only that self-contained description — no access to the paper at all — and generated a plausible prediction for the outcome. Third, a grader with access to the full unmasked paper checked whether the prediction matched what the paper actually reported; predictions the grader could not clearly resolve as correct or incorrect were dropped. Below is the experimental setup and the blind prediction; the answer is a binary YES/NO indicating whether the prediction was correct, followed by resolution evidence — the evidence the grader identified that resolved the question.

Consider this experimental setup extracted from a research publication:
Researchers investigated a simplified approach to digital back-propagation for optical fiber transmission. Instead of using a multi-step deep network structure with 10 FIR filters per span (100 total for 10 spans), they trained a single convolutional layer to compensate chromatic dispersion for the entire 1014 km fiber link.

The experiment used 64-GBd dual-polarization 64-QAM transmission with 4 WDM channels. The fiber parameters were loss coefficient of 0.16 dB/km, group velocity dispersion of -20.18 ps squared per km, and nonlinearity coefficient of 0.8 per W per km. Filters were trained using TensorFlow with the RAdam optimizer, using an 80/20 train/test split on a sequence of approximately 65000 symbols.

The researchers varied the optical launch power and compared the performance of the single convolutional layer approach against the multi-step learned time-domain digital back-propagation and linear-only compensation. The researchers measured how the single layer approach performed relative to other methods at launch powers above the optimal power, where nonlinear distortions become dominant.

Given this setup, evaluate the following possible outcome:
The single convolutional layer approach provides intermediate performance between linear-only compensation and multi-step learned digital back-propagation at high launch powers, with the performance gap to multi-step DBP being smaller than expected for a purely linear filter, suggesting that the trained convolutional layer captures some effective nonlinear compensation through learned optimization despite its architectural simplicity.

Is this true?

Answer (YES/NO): NO